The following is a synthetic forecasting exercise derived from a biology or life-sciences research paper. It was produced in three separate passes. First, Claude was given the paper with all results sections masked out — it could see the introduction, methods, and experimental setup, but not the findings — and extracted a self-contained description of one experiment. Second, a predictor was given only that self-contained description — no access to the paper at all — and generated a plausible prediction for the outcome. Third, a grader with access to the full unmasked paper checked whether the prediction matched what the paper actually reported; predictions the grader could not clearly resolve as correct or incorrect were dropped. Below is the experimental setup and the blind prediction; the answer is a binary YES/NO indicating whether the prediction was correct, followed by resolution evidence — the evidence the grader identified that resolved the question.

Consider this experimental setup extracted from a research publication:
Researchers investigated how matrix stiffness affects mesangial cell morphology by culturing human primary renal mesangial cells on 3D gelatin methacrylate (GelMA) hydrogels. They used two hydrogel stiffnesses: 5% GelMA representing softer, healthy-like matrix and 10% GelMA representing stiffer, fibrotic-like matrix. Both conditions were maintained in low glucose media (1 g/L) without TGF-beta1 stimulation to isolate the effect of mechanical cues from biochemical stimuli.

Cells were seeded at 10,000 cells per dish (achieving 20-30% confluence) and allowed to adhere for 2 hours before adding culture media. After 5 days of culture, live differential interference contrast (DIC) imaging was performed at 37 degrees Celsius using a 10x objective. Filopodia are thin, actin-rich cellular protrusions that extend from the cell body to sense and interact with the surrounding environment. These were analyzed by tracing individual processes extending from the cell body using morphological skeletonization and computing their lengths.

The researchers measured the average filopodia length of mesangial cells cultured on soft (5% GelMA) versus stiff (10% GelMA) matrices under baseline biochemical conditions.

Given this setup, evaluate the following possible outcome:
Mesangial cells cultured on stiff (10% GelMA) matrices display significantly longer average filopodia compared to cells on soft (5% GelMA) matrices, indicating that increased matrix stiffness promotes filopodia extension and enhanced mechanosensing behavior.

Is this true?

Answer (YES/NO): NO